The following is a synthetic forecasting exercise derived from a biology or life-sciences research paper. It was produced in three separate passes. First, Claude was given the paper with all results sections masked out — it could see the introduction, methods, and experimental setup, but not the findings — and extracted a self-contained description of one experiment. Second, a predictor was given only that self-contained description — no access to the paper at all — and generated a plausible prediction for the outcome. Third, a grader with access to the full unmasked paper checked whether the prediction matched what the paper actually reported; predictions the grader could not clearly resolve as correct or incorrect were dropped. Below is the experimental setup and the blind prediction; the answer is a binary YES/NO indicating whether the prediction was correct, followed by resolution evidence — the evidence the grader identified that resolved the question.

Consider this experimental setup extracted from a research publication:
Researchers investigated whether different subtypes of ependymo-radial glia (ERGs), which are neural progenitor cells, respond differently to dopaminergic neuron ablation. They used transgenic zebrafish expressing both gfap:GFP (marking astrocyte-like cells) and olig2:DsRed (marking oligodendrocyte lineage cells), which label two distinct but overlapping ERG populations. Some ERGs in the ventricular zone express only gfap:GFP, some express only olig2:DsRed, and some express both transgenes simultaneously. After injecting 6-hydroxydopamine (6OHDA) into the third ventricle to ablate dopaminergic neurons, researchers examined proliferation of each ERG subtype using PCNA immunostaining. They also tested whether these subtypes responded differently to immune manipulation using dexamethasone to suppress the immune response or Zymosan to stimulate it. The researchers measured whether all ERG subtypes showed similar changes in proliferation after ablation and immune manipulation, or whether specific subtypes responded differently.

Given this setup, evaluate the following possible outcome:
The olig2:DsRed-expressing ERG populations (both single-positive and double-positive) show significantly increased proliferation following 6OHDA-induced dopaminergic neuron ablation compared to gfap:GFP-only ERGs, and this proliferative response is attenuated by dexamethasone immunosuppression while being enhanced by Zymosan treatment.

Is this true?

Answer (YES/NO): NO